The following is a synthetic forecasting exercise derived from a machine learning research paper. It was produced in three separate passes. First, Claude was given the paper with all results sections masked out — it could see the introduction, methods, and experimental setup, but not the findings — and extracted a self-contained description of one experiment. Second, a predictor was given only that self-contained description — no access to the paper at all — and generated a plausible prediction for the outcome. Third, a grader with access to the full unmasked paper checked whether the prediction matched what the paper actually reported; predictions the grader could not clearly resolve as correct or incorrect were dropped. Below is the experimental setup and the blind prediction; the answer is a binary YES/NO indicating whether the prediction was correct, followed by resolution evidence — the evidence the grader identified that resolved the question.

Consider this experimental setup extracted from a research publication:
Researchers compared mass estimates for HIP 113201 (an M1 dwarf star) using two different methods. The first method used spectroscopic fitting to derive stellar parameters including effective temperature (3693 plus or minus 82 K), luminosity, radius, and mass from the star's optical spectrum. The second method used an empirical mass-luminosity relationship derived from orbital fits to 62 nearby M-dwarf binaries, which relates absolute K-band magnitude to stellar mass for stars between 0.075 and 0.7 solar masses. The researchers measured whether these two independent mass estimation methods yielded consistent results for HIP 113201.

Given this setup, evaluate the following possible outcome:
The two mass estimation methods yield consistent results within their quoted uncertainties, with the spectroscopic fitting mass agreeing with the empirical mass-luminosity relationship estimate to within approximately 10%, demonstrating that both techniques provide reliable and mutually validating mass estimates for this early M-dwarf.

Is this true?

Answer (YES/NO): YES